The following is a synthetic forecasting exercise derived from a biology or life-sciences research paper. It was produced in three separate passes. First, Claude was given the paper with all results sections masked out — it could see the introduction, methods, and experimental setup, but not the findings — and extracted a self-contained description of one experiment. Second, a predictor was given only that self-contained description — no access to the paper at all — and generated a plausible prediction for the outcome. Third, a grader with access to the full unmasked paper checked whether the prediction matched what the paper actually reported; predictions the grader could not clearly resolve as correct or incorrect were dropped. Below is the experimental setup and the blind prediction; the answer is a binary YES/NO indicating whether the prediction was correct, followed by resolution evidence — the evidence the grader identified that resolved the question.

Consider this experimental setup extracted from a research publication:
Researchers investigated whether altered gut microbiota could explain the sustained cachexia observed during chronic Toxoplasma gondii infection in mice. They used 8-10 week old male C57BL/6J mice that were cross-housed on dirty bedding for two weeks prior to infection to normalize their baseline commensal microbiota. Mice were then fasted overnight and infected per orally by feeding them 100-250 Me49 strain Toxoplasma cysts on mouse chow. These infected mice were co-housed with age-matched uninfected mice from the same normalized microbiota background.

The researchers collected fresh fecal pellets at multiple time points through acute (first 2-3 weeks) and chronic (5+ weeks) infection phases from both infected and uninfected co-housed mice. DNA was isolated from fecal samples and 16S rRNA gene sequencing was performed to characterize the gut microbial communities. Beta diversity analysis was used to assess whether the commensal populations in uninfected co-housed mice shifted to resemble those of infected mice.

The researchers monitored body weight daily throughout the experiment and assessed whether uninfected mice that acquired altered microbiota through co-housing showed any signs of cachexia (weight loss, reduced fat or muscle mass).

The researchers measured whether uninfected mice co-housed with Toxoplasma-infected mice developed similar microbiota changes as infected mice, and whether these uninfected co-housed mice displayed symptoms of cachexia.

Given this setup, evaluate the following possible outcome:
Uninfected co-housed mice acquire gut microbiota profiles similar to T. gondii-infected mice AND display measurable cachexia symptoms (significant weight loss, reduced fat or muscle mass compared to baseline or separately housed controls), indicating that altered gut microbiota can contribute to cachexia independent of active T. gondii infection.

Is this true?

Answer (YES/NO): NO